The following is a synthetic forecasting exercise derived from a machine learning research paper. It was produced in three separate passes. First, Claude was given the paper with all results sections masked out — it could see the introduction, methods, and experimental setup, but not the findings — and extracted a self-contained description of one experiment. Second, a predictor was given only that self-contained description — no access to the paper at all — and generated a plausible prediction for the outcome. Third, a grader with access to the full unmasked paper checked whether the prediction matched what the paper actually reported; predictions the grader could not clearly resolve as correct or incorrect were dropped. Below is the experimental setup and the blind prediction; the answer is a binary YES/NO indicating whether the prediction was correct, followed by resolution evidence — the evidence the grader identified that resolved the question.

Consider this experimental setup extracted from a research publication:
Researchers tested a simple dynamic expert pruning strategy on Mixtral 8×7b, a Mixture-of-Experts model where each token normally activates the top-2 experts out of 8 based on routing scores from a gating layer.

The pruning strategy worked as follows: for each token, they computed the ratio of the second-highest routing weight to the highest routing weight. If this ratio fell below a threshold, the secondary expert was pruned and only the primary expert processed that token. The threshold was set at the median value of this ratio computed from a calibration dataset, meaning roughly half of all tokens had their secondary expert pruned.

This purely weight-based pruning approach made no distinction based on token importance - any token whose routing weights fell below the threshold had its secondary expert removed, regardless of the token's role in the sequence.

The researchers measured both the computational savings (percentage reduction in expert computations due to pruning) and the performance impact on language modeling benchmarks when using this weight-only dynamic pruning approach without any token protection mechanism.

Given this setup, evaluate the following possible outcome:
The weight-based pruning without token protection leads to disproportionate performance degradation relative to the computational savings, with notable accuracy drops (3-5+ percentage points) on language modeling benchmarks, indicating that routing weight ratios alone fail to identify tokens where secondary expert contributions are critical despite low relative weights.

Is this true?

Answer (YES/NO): YES